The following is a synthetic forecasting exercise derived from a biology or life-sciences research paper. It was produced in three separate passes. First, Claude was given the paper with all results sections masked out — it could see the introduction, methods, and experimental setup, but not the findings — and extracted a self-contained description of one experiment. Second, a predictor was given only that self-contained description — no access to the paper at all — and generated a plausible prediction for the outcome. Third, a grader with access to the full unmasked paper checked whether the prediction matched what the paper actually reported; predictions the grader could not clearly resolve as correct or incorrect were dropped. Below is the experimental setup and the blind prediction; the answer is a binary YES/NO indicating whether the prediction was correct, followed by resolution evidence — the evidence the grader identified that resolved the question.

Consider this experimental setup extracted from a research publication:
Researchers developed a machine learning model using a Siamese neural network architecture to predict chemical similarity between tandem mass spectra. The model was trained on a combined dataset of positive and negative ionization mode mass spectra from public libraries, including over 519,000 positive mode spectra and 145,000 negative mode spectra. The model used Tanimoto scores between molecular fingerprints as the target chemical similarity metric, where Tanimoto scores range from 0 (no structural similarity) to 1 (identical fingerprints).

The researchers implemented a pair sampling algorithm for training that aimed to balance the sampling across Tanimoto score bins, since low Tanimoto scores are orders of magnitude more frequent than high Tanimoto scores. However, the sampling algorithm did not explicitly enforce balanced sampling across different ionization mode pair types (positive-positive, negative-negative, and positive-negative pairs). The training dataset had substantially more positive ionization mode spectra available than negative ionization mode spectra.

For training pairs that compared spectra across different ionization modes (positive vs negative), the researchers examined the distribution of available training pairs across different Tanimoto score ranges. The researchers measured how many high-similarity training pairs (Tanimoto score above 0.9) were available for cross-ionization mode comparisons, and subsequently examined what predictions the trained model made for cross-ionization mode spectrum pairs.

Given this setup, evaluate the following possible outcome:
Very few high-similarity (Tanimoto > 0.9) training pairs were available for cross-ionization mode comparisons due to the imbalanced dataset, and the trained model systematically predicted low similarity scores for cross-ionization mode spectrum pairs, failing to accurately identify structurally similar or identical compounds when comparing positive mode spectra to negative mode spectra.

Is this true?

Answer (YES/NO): NO